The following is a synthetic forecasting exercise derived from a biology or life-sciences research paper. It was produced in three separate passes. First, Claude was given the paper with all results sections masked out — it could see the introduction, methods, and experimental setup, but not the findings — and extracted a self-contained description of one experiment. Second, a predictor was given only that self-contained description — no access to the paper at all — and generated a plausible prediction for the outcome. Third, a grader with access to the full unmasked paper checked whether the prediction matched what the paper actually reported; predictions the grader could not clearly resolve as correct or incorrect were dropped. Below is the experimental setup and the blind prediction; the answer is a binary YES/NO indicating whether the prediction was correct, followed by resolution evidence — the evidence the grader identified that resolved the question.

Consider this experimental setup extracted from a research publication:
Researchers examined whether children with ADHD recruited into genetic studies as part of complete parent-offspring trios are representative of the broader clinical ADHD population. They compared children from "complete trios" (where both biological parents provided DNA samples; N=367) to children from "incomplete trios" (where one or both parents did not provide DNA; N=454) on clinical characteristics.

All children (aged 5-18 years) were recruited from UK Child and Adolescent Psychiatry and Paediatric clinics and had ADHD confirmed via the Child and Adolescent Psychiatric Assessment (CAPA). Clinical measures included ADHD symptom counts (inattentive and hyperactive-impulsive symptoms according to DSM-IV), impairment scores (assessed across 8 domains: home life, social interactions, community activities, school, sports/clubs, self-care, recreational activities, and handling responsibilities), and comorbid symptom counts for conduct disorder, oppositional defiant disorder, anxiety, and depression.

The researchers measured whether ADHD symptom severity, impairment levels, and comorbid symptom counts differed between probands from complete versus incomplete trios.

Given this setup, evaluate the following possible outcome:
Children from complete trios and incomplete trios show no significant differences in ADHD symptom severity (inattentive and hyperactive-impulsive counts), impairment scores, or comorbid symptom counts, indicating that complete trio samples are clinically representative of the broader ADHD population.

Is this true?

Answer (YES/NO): NO